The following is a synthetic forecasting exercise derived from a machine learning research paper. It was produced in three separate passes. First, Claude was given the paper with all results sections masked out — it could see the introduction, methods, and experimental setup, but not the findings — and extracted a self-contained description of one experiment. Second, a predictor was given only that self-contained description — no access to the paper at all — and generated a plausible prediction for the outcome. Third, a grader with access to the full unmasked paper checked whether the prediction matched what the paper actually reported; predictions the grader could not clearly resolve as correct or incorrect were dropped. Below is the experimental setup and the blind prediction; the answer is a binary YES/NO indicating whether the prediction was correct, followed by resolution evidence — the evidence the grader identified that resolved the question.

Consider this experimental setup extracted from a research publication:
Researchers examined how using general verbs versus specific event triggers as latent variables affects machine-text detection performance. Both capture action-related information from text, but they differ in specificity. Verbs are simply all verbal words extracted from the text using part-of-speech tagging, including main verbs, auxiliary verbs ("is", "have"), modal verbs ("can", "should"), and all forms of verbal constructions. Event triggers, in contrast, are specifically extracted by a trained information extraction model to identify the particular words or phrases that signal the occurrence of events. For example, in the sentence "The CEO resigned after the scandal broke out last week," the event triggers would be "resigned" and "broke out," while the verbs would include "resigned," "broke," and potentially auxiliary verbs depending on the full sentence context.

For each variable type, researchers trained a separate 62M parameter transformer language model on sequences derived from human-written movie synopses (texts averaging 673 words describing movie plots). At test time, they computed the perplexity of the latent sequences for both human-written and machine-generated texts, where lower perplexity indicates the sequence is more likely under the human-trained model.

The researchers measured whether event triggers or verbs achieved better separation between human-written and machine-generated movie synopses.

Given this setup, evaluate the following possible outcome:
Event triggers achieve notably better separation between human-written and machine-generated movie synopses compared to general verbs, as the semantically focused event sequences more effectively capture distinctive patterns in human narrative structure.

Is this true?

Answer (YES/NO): YES